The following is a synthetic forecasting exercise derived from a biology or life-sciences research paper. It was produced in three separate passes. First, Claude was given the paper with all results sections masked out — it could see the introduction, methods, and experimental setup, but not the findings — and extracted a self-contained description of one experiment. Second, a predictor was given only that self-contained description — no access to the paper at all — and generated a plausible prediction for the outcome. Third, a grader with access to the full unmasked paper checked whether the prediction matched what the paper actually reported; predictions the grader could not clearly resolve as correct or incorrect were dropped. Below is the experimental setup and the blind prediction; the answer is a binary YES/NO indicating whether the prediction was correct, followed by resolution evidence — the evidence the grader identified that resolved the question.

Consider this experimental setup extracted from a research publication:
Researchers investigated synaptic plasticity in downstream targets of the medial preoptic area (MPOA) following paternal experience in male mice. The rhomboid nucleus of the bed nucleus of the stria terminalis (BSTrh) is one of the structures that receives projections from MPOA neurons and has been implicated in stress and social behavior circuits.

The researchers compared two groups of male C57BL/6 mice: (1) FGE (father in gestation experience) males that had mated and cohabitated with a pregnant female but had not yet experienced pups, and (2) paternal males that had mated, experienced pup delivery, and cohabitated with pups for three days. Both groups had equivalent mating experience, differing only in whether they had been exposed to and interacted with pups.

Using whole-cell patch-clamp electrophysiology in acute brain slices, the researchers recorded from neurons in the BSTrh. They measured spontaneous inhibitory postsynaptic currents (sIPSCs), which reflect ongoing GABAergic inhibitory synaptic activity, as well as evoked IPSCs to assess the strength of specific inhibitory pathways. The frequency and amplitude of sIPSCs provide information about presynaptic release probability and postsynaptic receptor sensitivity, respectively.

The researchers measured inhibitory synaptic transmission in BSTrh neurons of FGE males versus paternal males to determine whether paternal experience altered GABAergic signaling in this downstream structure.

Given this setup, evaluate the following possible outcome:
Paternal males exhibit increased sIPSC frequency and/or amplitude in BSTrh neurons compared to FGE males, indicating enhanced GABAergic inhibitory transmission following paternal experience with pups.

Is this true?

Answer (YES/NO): NO